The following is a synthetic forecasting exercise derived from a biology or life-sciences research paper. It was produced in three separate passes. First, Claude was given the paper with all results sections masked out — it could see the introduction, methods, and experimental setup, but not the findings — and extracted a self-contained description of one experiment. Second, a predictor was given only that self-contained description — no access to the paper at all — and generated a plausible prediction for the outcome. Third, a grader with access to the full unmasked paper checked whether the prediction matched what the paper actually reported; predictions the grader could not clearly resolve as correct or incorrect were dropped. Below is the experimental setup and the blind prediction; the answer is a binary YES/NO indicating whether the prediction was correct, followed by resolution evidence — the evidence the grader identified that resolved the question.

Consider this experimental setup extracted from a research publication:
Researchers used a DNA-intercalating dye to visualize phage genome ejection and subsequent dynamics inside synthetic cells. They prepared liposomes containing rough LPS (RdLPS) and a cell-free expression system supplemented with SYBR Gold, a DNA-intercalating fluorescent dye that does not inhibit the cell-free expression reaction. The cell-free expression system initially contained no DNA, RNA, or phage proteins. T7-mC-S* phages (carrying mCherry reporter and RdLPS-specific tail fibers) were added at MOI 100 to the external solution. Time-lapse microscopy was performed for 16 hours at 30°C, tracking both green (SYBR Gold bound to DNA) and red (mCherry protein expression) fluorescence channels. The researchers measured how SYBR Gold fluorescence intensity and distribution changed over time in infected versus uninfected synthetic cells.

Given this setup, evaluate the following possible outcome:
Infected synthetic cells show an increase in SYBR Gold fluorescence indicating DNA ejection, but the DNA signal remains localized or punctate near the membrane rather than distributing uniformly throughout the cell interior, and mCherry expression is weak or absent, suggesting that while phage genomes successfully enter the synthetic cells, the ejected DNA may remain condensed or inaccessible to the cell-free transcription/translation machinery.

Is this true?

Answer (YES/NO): NO